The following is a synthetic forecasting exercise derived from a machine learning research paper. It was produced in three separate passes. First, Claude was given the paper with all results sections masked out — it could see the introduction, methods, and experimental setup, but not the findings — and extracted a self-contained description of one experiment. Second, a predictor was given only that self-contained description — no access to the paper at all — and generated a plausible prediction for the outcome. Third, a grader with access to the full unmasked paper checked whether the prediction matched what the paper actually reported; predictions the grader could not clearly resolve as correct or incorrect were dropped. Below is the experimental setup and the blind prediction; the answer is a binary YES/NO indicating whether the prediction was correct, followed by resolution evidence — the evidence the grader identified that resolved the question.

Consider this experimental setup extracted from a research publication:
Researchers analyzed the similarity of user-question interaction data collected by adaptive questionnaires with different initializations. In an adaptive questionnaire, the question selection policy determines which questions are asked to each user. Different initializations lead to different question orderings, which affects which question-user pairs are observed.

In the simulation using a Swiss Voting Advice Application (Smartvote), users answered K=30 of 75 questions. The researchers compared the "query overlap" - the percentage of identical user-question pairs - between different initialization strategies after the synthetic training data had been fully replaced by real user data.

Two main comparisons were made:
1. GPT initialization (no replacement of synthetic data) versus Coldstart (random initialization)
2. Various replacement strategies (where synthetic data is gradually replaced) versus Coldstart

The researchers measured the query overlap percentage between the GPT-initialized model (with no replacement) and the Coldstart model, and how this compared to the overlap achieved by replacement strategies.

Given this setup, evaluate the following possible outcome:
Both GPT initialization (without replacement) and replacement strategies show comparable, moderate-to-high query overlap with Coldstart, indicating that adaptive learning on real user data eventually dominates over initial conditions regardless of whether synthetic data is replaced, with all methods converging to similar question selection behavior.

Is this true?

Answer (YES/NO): NO